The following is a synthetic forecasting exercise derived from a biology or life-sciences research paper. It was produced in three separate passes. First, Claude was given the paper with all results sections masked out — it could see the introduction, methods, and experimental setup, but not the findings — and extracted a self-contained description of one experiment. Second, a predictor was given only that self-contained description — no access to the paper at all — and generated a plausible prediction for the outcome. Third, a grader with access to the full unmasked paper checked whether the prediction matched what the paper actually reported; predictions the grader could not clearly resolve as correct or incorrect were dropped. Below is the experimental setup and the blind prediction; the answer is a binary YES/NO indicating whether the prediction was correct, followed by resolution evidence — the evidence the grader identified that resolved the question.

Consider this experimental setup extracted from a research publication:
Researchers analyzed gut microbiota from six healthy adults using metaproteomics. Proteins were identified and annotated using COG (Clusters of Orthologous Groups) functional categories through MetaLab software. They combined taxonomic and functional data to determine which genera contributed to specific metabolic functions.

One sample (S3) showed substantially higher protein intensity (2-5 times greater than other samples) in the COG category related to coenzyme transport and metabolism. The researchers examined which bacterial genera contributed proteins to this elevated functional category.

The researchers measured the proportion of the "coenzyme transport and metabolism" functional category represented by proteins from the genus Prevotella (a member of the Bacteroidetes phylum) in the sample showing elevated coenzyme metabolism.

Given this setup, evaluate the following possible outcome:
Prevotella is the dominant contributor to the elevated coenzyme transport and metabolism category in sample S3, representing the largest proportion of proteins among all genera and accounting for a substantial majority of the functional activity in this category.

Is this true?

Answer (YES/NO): YES